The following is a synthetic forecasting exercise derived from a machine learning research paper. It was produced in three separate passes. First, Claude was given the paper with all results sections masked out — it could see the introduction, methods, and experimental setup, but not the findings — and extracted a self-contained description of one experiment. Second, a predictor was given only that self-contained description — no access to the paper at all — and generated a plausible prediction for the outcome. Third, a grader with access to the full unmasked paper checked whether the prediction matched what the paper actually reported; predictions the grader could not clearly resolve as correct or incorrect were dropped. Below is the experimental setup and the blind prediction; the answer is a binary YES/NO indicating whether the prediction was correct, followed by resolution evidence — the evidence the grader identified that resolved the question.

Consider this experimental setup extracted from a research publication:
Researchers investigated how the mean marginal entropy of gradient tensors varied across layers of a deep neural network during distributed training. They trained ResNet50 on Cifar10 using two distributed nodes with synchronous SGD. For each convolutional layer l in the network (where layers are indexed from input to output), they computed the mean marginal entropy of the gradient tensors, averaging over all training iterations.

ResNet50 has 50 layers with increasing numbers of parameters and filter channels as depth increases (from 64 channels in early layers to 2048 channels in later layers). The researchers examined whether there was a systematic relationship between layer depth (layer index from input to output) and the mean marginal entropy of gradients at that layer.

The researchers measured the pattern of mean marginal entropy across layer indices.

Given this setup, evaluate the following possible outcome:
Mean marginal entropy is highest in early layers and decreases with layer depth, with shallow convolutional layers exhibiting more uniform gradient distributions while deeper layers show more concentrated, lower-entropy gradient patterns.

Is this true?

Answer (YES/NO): NO